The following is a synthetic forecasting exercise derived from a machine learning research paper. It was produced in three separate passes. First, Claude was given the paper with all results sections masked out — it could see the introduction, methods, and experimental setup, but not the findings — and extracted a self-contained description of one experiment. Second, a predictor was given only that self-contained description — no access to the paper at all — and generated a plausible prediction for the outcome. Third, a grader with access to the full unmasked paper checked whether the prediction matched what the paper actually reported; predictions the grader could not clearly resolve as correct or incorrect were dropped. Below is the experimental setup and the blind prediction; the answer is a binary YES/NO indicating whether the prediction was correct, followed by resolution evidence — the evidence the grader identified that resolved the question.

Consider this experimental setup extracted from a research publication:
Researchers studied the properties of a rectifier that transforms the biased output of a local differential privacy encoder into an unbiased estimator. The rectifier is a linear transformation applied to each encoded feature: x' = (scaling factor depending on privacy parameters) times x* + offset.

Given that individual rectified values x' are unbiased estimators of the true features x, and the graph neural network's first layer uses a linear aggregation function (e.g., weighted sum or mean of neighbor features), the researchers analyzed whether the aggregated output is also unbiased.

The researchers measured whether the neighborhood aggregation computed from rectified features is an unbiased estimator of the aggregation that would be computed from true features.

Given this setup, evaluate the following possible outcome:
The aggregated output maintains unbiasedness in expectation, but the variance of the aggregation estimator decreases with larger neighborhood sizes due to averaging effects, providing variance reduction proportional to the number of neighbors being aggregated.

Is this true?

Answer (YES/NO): NO